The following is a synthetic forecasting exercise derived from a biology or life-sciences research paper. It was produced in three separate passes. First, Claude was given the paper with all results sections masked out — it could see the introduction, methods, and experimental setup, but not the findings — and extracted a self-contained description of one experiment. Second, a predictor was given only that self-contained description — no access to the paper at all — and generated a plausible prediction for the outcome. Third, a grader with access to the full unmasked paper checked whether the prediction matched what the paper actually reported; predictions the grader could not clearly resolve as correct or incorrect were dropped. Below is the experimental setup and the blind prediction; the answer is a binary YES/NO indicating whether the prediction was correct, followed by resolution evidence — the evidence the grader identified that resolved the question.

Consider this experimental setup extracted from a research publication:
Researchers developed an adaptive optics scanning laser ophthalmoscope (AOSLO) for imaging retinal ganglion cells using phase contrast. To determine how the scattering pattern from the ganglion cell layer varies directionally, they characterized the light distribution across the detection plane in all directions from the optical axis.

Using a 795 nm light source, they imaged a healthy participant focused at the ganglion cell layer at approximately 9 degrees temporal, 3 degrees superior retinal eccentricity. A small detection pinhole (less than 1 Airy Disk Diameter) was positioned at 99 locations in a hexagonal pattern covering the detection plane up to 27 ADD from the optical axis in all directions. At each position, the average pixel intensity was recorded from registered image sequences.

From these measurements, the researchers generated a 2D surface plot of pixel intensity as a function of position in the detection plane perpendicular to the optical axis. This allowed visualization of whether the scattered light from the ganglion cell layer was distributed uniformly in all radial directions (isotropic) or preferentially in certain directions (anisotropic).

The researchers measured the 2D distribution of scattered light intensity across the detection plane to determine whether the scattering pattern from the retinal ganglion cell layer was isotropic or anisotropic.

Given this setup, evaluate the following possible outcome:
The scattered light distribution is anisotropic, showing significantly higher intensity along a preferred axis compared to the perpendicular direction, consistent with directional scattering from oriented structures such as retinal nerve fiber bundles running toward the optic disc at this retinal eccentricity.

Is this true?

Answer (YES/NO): NO